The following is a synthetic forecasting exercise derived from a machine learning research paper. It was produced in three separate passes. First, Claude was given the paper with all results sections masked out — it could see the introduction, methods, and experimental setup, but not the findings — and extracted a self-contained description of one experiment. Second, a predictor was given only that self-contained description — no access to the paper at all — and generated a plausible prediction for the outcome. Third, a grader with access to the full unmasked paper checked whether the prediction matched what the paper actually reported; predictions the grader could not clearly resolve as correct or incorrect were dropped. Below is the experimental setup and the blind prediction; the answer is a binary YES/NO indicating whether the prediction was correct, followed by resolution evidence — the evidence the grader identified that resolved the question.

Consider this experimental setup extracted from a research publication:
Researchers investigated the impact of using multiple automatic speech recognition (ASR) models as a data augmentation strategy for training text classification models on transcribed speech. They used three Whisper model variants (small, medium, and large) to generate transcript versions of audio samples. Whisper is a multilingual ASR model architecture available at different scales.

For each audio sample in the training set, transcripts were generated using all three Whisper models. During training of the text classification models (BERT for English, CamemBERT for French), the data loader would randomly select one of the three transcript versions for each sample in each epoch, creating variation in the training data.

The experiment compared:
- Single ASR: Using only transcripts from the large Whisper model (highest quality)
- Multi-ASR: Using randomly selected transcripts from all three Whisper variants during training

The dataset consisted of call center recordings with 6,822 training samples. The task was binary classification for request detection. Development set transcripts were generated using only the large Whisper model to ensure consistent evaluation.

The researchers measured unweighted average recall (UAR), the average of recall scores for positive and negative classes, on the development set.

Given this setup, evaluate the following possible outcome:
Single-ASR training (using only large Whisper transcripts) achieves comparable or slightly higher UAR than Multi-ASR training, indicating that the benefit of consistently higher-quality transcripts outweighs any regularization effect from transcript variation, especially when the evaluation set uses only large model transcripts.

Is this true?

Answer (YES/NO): NO